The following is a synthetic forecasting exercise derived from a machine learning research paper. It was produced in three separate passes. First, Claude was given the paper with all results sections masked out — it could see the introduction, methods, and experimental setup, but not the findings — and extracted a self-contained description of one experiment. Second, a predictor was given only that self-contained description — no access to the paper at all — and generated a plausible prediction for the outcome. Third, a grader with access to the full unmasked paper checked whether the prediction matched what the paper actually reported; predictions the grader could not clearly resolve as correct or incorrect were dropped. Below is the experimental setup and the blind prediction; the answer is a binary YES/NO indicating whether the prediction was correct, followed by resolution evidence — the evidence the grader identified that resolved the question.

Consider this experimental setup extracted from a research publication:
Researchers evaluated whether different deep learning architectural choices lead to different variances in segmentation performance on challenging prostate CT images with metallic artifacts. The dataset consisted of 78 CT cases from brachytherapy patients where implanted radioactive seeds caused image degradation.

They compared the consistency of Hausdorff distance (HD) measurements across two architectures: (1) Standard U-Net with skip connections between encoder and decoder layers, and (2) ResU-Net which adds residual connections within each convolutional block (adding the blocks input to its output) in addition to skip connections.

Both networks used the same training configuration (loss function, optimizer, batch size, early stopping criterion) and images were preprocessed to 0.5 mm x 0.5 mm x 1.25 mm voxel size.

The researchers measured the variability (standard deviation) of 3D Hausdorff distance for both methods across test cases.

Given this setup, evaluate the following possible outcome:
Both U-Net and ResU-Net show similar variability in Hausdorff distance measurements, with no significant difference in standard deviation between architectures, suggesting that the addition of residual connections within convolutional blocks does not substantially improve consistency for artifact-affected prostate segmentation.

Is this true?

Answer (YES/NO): NO